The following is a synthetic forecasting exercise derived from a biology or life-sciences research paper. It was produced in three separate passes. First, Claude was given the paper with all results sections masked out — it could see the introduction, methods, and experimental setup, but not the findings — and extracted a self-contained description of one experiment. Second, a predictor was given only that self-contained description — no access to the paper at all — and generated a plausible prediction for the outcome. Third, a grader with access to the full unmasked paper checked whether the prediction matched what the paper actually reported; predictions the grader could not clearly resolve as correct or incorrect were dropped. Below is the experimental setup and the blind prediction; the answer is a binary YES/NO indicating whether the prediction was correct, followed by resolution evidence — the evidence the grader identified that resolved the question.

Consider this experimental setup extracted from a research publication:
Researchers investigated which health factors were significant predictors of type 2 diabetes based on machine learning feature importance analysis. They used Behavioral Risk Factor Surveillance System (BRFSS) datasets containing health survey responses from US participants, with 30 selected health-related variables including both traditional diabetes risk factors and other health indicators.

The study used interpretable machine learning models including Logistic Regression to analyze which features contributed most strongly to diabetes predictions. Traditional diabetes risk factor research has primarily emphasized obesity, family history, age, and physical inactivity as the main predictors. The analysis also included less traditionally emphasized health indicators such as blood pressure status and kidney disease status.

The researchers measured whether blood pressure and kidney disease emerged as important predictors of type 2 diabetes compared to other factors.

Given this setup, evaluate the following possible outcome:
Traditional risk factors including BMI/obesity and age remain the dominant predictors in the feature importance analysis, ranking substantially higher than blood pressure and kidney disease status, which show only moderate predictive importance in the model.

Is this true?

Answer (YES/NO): NO